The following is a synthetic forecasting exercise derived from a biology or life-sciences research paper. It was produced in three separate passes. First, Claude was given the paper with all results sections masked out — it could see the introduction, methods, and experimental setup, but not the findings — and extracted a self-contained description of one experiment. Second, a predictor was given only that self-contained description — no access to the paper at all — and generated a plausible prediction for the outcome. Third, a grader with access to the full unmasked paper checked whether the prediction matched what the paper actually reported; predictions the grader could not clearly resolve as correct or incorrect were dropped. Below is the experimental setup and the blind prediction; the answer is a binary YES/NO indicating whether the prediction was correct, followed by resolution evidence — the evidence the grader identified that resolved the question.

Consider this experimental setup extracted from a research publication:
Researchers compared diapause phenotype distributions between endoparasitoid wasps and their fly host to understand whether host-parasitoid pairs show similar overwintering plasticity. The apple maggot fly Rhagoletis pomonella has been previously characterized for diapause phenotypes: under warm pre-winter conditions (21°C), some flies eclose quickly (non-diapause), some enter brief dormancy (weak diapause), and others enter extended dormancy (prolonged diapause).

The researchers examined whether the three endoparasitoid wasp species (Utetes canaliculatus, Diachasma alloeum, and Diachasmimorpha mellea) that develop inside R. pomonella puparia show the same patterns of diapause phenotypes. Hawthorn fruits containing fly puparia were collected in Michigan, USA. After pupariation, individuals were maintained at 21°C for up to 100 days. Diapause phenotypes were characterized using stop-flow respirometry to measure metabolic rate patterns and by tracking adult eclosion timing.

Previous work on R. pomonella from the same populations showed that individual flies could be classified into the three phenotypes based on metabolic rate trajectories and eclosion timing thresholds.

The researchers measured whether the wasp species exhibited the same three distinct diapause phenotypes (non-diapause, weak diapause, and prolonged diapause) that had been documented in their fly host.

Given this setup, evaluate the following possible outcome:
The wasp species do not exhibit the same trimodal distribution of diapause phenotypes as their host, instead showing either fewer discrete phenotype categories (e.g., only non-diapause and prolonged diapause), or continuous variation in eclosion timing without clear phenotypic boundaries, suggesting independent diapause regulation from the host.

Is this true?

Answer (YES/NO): NO